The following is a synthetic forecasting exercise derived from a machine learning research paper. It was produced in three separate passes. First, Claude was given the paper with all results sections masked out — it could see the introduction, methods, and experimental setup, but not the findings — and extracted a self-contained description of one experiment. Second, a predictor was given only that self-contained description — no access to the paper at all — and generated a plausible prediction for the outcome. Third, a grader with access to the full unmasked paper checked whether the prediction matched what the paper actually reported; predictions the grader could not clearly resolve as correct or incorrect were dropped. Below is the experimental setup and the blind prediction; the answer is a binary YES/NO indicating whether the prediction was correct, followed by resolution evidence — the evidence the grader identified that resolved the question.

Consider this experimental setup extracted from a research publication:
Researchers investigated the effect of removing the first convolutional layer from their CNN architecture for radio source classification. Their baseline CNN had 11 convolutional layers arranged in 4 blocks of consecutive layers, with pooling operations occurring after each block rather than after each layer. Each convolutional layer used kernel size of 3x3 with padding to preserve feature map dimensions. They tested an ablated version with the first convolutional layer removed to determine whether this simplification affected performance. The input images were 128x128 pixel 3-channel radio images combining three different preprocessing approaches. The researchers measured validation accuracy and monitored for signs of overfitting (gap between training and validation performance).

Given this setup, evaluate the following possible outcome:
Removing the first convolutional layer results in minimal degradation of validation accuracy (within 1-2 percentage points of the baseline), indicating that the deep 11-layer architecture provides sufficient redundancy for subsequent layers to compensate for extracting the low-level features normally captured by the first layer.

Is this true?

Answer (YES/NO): NO